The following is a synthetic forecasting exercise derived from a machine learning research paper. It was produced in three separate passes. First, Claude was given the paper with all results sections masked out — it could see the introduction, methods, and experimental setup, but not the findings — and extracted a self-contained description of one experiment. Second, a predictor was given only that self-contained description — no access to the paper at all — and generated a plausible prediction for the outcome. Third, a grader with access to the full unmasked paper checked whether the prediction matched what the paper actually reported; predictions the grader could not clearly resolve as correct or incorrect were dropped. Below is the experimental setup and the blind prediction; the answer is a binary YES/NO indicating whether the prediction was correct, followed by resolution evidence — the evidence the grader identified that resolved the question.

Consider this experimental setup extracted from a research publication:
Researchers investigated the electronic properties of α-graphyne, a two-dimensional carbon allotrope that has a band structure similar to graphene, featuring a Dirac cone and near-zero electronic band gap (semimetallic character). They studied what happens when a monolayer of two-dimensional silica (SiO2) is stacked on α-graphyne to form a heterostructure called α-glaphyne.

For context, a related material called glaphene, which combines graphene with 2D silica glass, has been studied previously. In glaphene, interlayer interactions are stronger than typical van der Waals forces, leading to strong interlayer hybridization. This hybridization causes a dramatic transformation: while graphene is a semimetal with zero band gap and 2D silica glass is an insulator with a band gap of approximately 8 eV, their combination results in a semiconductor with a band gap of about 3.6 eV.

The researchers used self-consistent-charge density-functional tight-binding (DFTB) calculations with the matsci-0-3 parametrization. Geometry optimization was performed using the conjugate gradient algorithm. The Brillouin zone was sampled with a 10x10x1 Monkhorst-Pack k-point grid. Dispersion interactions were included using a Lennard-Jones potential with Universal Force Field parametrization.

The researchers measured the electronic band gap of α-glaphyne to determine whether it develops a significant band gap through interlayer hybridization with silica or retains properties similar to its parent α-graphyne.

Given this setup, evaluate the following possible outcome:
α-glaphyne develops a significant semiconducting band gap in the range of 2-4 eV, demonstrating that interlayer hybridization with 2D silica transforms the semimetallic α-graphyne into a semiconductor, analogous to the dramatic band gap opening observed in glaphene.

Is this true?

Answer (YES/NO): NO